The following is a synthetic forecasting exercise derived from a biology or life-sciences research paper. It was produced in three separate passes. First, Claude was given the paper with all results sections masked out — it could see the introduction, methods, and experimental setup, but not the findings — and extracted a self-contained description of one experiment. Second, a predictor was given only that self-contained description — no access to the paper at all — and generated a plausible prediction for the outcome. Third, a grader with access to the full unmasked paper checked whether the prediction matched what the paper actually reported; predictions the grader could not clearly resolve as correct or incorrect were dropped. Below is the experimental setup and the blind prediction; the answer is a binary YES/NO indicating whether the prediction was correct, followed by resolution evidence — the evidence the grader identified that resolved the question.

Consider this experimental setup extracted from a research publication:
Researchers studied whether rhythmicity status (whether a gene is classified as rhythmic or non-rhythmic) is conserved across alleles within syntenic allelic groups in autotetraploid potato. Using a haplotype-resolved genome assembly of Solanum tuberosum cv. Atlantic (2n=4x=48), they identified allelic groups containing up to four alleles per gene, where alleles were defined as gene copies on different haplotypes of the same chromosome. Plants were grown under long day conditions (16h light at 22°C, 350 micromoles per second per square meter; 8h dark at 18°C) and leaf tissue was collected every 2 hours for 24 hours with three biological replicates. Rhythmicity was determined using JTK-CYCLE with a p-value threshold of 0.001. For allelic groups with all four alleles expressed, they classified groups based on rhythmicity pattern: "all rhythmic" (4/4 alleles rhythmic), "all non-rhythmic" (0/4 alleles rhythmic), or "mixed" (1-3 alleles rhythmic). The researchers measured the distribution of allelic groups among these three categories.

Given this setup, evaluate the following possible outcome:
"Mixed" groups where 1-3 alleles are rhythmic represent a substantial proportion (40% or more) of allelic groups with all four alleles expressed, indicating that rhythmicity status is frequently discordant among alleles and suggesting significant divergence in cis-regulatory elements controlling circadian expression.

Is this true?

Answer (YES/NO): NO